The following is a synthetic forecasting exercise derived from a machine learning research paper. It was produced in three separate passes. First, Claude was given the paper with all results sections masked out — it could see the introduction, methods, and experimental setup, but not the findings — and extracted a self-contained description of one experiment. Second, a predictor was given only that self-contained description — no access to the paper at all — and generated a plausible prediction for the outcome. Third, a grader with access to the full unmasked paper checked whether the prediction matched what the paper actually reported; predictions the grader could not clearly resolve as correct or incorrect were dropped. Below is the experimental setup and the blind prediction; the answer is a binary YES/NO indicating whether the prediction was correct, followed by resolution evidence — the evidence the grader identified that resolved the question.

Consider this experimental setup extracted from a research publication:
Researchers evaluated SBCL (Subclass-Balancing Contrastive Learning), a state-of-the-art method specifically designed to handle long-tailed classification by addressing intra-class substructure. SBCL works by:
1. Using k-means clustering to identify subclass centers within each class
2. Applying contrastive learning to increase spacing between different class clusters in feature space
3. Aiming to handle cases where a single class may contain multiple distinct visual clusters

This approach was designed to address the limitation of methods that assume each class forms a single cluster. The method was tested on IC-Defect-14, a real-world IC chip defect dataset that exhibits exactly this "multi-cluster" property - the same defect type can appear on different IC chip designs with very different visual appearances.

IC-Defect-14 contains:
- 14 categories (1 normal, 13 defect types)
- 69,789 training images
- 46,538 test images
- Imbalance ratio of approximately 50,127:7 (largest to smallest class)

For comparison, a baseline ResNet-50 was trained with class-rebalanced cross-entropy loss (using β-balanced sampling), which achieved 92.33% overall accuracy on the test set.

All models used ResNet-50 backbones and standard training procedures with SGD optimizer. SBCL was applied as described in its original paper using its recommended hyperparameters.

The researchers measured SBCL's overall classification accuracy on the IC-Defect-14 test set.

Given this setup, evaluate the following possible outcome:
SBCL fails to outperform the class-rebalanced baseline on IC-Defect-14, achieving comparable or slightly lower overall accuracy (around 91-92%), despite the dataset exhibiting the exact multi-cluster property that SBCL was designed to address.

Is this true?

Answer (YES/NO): NO